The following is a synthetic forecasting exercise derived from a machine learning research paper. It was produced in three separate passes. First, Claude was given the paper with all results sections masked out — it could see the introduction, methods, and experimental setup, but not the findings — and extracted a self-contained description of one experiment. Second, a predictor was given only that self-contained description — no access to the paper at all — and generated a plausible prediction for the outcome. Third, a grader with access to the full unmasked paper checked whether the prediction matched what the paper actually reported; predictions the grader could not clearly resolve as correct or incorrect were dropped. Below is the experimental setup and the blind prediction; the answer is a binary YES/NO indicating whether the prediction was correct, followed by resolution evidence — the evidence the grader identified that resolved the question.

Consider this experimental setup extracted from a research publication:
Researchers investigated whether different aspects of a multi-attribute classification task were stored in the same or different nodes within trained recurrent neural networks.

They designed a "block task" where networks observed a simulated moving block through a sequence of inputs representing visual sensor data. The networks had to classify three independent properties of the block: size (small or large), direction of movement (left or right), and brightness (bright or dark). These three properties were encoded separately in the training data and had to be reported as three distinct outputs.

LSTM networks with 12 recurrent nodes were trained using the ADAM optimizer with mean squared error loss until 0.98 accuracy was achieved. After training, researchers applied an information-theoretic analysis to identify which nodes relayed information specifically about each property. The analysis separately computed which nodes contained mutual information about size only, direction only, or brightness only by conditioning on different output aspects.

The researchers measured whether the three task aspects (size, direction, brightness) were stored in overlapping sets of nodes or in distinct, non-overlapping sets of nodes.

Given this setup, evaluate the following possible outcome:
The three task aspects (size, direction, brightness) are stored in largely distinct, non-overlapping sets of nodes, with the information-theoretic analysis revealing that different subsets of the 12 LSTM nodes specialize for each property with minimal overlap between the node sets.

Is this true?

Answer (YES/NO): NO